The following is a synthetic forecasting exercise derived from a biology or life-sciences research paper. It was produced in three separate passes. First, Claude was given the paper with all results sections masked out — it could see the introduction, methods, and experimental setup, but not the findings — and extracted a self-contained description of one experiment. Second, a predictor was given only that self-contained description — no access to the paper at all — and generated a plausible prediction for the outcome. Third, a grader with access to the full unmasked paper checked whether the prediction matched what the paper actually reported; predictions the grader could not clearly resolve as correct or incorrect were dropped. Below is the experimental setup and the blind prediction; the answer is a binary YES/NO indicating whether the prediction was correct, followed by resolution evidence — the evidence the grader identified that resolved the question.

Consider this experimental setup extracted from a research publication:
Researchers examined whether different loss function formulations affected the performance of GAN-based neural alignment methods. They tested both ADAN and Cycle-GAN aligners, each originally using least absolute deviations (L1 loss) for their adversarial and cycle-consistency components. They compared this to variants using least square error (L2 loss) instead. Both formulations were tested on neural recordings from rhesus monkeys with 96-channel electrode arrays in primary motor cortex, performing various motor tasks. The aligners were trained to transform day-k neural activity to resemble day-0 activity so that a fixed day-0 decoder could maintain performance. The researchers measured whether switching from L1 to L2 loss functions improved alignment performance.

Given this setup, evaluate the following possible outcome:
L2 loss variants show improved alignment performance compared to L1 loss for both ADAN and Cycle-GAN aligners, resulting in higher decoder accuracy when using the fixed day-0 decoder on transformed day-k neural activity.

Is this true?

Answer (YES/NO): NO